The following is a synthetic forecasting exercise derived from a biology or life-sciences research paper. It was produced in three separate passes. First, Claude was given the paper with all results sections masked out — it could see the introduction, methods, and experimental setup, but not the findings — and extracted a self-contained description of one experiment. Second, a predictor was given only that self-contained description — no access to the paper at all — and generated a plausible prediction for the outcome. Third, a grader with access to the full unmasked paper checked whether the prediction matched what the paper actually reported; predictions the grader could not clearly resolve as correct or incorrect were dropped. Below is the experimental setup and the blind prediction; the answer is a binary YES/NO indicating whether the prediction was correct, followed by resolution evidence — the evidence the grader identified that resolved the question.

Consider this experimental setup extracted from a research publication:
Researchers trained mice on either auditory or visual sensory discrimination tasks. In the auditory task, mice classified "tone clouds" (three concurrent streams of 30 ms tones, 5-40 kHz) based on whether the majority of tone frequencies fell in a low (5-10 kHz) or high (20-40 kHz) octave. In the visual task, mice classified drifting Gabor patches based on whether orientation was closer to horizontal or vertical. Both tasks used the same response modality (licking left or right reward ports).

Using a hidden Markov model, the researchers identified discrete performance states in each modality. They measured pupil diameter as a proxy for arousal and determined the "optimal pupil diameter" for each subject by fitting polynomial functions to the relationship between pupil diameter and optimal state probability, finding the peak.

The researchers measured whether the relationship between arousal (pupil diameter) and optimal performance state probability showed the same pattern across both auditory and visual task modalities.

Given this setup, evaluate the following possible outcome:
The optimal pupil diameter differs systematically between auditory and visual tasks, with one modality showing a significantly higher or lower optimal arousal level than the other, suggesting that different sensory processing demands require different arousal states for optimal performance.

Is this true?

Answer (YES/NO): YES